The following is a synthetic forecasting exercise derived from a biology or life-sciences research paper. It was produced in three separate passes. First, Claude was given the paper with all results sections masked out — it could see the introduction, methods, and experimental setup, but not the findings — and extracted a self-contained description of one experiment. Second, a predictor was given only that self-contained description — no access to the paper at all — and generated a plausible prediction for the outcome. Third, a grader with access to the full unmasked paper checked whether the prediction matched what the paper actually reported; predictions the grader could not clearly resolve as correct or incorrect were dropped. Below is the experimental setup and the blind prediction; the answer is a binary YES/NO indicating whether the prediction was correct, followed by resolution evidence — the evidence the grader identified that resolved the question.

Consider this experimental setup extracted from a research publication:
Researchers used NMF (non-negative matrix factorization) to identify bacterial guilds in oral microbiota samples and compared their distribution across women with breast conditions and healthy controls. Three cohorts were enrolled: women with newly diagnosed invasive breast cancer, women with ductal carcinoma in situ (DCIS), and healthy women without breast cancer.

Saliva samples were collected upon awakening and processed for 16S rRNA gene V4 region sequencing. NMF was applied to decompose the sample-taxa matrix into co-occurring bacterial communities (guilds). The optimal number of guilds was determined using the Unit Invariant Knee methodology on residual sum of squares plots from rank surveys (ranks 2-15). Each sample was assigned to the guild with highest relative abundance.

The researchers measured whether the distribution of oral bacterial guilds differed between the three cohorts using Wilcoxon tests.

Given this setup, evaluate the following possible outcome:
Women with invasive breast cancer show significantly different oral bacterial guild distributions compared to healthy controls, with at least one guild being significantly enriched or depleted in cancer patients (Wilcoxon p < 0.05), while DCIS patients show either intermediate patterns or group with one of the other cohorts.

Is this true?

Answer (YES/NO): NO